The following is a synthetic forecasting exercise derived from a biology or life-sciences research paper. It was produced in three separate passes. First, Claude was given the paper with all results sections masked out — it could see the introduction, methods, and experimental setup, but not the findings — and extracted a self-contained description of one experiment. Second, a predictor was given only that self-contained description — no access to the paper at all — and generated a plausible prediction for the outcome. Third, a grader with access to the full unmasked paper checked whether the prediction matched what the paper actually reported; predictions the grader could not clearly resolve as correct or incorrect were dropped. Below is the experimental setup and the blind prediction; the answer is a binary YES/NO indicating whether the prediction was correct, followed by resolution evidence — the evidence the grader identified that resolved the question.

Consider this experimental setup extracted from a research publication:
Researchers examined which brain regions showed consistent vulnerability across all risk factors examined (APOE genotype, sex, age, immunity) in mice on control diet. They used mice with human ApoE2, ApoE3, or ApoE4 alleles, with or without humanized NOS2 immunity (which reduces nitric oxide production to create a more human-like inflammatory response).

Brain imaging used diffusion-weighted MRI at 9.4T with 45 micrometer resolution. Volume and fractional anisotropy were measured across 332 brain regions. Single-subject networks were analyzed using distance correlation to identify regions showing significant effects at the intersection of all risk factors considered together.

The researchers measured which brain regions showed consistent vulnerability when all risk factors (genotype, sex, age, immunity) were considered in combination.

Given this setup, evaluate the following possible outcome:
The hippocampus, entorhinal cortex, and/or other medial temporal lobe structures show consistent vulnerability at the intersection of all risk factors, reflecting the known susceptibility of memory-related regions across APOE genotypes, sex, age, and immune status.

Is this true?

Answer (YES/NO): NO